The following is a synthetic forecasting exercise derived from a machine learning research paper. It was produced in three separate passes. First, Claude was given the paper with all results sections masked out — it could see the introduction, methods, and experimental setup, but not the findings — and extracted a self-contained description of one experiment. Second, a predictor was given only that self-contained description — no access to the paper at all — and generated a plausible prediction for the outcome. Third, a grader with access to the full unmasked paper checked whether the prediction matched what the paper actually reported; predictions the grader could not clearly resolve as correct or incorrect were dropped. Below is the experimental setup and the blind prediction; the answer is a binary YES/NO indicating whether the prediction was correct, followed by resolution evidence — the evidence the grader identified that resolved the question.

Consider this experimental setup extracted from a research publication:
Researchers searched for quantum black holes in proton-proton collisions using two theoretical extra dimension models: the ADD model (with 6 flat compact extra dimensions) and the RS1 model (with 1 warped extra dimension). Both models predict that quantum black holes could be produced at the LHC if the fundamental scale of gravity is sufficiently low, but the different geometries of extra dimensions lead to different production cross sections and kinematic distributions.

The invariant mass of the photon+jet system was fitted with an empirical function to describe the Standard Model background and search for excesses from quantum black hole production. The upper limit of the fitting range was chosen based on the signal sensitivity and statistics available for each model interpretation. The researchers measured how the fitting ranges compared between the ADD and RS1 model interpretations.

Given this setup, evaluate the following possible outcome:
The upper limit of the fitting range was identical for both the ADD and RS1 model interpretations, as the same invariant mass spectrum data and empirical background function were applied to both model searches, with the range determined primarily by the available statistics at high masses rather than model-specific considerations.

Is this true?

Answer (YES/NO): NO